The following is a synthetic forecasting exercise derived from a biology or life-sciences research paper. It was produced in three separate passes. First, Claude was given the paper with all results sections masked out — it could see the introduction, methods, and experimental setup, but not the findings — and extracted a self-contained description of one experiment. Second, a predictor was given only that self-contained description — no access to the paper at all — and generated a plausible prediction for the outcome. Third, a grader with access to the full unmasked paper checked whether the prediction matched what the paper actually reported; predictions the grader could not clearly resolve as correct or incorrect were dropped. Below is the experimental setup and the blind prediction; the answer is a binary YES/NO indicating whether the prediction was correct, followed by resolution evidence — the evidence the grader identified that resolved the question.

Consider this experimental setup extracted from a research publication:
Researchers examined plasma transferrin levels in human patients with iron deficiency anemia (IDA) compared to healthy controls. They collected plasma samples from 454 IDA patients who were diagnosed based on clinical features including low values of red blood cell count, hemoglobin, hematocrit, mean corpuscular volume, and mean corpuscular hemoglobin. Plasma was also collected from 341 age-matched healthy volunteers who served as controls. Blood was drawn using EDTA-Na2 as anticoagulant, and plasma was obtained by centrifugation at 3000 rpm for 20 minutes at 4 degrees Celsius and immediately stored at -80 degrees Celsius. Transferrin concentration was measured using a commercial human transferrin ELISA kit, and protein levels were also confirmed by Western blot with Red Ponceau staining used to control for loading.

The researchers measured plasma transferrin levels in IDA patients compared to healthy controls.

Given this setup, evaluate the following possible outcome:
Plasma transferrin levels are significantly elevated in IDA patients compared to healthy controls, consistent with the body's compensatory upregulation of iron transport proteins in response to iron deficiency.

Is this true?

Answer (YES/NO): YES